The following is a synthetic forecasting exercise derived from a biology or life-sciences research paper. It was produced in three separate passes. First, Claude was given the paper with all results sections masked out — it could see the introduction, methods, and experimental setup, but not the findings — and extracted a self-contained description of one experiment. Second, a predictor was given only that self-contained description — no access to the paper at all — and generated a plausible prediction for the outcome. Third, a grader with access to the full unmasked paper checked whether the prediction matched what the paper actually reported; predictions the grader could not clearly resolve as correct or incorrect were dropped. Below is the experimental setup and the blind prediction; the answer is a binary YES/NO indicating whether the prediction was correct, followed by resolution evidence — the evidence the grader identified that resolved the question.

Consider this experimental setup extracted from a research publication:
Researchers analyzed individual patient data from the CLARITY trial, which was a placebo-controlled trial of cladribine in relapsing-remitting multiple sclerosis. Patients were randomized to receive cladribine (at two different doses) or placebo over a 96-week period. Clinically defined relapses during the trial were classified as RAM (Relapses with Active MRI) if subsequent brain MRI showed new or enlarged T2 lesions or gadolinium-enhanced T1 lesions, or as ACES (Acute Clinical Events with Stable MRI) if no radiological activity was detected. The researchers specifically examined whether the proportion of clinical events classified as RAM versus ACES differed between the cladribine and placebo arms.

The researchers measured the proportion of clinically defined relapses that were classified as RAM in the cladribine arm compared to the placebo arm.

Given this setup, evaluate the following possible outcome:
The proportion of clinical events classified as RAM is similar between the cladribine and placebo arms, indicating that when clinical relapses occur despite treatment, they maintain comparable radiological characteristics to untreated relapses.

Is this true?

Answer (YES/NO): NO